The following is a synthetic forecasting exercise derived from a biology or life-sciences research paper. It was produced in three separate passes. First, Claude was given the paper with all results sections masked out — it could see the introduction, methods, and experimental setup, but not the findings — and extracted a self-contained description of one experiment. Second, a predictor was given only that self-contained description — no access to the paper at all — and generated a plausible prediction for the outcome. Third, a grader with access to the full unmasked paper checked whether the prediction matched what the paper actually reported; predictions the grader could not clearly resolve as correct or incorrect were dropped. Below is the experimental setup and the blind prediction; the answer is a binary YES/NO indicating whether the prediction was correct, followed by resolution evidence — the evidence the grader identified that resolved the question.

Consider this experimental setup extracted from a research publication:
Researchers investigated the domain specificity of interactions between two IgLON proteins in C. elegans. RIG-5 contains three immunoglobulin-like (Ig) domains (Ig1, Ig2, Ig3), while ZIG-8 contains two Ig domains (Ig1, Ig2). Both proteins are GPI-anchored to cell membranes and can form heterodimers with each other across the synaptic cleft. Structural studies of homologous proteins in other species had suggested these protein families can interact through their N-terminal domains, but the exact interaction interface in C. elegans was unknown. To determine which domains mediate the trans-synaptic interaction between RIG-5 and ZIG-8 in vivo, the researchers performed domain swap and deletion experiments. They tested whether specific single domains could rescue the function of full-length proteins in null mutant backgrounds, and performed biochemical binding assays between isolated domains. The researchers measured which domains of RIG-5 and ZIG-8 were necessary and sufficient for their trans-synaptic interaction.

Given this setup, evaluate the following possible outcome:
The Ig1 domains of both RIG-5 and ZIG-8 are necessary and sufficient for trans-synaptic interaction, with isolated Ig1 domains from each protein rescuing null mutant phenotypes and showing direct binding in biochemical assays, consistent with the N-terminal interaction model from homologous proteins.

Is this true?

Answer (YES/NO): NO